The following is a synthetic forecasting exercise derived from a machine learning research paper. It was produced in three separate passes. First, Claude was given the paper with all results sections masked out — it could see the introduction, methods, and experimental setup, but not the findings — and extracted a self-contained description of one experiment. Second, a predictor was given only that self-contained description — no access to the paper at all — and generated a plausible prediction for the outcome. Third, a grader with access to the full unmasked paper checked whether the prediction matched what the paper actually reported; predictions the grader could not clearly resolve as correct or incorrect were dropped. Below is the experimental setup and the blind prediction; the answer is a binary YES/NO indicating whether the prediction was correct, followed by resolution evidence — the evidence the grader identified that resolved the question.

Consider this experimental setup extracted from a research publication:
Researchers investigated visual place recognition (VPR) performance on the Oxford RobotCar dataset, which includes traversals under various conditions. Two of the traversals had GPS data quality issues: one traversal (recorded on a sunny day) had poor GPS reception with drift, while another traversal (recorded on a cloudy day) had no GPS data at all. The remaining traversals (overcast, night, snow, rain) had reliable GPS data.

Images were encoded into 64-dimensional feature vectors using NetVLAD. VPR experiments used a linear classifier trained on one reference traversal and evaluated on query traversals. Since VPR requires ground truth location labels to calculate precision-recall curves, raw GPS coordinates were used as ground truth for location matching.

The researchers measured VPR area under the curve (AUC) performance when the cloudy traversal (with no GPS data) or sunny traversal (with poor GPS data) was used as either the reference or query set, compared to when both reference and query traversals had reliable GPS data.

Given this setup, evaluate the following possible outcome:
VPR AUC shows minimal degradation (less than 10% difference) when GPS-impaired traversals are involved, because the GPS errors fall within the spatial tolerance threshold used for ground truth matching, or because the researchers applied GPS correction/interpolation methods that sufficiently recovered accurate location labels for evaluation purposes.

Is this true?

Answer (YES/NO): NO